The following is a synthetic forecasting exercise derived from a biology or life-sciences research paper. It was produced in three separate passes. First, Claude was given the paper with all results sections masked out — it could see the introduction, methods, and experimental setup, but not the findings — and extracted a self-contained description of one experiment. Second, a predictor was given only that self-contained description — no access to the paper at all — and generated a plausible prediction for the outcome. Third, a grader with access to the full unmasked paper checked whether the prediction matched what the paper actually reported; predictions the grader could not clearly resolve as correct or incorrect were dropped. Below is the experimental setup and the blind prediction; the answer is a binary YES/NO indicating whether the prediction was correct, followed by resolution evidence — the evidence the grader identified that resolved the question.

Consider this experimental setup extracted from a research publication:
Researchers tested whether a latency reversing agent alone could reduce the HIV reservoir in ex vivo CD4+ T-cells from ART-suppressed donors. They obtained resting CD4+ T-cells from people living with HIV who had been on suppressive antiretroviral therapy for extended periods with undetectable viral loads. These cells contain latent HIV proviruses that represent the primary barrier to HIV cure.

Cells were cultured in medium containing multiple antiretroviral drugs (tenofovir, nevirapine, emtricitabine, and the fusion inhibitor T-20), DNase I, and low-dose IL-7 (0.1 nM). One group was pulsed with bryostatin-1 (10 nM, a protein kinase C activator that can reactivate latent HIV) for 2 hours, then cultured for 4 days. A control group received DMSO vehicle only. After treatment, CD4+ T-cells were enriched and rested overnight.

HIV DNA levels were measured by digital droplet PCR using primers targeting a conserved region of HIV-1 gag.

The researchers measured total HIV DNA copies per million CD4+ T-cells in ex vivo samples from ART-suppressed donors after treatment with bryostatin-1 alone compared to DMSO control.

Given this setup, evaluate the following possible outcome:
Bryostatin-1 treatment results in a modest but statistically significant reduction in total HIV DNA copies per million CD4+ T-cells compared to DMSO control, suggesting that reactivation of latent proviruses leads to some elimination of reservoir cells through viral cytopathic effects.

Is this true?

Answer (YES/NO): NO